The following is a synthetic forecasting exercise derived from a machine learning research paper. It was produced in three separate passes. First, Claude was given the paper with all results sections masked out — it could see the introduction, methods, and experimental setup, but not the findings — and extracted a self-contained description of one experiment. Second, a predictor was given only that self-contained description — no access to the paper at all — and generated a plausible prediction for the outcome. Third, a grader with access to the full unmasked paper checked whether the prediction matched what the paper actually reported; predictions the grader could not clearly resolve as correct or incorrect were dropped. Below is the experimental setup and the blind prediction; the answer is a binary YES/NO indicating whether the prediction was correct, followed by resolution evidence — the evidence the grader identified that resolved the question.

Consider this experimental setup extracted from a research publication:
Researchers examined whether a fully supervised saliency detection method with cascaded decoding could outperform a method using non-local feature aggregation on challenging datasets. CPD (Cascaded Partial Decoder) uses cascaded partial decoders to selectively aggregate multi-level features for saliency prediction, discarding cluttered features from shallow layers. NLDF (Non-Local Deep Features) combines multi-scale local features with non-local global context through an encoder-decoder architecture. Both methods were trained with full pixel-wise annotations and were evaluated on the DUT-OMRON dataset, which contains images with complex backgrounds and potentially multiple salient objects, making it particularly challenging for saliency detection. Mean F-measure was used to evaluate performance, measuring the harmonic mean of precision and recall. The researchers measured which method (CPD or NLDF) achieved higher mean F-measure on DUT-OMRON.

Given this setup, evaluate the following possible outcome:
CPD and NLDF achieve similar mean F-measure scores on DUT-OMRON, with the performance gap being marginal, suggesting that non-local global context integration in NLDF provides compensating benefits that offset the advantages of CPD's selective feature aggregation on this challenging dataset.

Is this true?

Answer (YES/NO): NO